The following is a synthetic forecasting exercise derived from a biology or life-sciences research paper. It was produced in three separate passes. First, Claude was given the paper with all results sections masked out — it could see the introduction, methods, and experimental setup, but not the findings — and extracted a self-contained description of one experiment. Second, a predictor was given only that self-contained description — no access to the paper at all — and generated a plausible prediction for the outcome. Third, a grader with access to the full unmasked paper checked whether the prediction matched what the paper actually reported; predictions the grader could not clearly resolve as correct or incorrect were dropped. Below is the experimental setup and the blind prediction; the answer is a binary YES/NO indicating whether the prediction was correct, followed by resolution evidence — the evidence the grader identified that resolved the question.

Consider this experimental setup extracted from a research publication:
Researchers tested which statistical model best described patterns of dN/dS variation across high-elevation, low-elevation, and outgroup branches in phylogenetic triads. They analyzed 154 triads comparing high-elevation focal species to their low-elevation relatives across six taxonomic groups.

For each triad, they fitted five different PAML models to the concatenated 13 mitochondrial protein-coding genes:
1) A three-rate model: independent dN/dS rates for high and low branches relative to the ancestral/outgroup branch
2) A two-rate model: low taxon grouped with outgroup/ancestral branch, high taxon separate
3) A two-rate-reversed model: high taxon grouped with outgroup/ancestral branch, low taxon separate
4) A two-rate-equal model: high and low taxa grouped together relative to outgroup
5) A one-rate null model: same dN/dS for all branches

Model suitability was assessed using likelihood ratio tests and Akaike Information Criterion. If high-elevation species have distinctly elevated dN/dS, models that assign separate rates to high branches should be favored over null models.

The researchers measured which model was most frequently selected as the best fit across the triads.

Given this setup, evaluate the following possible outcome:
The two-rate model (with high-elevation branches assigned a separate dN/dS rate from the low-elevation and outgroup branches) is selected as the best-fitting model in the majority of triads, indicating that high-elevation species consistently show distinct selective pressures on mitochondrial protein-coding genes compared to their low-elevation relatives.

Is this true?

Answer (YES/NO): NO